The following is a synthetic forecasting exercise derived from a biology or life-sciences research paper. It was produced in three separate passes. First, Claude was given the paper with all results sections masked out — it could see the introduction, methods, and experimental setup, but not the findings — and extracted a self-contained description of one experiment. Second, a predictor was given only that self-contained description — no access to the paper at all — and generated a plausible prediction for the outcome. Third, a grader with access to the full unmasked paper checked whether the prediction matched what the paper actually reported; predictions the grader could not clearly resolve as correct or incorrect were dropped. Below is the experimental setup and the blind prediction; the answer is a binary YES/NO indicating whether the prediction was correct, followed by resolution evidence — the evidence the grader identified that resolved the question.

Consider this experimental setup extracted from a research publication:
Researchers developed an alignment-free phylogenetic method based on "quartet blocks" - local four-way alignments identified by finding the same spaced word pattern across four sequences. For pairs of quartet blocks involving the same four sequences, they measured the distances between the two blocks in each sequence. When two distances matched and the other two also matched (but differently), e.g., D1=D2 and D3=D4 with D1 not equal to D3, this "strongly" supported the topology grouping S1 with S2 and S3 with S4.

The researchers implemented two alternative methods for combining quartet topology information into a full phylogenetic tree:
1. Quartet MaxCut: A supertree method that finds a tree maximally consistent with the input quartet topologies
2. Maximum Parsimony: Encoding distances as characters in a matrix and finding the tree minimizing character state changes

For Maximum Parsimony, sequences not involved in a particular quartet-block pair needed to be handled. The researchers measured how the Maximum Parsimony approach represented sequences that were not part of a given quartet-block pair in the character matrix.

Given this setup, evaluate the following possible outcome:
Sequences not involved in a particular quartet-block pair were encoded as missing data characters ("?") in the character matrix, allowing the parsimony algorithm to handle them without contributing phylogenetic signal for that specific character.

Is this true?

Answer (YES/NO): NO